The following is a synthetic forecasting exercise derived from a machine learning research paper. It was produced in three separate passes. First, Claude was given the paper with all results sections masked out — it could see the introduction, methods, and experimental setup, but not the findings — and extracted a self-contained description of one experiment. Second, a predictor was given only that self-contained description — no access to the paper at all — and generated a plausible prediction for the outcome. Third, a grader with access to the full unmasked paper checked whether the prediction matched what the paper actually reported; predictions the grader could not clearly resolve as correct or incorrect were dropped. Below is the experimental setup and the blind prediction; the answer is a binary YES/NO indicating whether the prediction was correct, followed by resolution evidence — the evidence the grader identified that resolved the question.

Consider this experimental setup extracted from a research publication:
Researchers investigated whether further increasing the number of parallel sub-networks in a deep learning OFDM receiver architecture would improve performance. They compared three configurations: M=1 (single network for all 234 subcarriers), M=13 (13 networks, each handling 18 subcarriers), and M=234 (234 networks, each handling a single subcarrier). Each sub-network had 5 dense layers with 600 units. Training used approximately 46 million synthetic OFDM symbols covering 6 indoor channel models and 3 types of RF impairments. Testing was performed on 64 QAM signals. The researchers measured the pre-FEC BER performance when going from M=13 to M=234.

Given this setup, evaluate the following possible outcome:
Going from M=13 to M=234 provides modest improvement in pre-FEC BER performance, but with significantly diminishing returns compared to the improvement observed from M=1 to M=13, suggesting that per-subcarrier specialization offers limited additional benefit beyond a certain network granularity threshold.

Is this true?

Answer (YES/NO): NO